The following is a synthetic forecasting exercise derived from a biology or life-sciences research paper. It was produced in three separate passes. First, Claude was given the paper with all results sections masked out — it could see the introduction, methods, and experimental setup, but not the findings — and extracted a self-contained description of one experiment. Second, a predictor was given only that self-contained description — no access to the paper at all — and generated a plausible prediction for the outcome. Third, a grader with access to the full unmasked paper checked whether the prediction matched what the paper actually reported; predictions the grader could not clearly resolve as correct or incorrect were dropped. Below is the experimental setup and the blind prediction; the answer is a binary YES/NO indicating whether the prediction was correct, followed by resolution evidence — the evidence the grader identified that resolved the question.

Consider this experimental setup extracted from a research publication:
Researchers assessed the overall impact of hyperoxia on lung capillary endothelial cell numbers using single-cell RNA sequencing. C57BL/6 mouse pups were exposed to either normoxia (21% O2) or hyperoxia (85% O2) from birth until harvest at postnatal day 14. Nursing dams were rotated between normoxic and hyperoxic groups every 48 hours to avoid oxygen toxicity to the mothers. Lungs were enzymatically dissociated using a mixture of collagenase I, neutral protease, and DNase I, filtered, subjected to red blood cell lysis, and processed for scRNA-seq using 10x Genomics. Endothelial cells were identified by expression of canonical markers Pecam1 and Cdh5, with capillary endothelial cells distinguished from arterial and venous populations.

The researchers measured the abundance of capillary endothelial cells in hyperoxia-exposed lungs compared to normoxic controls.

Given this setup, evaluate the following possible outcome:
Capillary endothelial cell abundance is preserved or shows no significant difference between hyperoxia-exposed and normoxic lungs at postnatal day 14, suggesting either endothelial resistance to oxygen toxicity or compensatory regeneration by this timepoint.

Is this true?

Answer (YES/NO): NO